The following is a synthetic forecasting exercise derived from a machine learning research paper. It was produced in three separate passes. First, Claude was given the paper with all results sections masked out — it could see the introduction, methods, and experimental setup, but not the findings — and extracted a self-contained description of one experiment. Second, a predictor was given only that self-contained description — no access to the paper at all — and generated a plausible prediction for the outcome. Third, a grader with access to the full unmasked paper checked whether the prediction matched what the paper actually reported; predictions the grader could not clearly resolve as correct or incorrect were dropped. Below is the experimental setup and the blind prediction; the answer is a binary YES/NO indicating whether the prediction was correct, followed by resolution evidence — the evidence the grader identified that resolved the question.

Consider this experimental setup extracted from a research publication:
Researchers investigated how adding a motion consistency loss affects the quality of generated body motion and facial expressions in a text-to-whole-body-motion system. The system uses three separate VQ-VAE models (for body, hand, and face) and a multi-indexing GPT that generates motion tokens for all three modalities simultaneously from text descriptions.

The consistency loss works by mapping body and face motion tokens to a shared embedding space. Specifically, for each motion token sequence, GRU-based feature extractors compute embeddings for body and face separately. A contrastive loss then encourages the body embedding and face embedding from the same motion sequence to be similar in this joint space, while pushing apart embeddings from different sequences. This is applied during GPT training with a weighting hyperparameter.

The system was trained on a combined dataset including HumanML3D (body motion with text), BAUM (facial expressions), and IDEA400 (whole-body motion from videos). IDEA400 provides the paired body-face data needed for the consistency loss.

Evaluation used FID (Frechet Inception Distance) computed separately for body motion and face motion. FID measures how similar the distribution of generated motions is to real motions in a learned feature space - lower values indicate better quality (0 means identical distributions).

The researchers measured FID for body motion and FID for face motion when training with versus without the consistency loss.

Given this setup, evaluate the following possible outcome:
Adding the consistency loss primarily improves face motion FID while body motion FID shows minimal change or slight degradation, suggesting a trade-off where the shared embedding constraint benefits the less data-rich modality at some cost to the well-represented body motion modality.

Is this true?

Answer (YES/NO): YES